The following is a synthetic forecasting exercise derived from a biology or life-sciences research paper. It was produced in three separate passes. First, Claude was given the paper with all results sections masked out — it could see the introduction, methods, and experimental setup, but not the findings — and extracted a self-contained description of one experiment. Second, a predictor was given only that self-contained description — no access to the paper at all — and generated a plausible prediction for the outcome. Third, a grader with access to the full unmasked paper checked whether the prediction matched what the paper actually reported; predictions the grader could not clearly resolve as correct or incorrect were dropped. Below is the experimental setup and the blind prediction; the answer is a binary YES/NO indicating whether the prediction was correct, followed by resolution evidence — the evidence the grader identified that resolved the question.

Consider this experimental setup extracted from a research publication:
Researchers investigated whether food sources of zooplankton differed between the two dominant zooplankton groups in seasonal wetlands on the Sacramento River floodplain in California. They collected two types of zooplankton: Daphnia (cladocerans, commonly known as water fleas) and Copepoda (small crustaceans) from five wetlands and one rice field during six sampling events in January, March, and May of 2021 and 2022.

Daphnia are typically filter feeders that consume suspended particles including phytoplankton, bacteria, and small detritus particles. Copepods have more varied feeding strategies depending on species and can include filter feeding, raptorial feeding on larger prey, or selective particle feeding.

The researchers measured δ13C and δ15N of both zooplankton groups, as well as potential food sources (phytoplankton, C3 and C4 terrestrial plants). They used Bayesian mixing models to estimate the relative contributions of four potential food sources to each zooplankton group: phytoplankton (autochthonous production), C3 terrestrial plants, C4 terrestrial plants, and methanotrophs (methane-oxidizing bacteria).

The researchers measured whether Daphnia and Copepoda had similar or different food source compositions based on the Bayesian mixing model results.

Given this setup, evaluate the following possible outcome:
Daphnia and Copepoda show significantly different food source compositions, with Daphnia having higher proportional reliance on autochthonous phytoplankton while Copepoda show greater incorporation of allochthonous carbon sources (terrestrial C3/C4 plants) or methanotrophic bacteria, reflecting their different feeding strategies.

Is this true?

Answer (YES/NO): NO